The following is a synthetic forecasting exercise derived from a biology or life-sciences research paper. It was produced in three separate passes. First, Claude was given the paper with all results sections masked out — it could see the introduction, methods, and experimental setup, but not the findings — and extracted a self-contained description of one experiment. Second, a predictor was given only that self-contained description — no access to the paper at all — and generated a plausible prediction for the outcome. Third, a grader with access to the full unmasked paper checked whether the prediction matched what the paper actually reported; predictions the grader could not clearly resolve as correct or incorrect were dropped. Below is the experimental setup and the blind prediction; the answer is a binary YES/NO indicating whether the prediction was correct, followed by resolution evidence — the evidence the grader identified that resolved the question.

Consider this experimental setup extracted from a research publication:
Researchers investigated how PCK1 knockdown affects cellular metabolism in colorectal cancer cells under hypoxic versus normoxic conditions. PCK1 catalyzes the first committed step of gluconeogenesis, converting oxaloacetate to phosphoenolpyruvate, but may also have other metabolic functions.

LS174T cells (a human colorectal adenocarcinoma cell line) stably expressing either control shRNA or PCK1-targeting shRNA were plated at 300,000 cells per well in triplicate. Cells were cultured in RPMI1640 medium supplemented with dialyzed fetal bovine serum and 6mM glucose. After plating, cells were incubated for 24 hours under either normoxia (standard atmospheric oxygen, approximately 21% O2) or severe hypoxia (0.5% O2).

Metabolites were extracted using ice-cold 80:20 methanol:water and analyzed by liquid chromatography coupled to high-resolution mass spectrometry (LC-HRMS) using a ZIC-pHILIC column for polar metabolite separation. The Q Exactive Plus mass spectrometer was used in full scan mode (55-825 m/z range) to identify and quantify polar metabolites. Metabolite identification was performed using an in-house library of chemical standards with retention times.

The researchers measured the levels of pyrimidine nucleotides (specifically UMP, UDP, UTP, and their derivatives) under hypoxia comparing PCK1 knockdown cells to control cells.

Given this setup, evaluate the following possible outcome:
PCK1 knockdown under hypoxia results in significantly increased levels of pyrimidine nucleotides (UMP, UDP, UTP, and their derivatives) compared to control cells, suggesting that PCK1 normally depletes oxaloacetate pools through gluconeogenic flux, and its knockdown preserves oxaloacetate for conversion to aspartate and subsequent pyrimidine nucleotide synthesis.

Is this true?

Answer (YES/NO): NO